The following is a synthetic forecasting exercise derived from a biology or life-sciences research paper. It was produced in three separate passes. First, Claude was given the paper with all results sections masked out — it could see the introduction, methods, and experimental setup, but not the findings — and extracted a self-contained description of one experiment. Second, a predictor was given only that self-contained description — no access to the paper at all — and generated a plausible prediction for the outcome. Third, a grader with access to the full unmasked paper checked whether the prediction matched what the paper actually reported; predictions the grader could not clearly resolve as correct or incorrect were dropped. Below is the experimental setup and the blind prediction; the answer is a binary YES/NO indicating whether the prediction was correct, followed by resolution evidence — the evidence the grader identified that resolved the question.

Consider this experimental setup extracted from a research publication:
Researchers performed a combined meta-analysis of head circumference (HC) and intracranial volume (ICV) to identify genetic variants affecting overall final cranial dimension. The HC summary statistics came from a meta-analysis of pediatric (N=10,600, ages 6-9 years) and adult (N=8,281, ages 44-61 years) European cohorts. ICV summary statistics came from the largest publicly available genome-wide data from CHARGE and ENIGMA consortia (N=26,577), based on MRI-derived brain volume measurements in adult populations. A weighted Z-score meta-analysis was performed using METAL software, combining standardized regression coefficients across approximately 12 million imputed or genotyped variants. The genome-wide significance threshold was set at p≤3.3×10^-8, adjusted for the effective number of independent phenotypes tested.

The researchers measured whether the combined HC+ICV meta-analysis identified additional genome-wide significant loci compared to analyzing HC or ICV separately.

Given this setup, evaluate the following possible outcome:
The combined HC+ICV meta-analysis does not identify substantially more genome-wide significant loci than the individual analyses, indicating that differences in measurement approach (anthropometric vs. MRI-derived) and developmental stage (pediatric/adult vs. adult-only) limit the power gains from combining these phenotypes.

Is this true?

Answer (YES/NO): NO